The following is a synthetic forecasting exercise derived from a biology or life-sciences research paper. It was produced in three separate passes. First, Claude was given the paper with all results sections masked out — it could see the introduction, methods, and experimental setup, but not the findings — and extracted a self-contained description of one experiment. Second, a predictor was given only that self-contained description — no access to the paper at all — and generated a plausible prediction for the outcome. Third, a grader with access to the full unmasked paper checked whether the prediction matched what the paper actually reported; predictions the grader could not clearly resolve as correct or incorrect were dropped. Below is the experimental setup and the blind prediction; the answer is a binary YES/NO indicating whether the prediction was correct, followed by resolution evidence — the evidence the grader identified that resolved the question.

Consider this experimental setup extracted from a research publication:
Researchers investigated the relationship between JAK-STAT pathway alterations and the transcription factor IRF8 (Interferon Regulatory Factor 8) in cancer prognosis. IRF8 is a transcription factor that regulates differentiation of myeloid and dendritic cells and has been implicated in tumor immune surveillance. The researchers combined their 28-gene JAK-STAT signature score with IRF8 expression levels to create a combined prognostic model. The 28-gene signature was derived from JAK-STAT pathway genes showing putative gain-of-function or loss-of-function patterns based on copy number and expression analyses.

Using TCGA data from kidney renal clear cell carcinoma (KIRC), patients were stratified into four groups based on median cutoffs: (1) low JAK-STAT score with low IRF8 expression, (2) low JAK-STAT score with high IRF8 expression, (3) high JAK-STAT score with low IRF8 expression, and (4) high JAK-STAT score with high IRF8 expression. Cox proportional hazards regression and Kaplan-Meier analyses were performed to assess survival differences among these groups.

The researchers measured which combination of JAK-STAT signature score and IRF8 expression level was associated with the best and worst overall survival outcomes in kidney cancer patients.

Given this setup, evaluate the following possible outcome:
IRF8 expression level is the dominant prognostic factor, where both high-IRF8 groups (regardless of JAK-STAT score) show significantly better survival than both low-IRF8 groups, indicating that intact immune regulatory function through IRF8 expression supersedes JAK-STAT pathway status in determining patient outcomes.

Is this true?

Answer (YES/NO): NO